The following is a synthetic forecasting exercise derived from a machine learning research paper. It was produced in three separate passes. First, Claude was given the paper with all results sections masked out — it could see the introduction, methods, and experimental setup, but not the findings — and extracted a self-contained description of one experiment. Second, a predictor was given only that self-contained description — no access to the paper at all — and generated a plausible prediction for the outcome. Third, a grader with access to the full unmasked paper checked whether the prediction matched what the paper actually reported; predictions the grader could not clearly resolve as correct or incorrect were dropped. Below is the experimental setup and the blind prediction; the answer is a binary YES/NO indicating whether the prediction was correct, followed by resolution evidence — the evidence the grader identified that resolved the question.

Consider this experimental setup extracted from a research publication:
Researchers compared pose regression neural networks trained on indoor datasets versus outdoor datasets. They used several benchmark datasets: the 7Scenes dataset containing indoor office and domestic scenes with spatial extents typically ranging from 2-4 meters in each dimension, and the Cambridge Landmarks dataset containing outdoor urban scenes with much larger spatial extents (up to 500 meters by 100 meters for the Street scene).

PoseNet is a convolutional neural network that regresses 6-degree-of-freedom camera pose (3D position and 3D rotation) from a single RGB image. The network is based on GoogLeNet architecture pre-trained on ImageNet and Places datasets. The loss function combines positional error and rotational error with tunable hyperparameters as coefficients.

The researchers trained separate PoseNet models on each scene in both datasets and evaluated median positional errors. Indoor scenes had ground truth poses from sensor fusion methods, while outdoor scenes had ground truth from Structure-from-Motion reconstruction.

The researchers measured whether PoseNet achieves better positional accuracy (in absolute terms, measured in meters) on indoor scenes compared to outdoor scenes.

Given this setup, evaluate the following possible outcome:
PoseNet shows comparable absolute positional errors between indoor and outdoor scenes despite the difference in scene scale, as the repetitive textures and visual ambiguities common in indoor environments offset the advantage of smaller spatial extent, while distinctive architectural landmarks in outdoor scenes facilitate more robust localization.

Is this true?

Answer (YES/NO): NO